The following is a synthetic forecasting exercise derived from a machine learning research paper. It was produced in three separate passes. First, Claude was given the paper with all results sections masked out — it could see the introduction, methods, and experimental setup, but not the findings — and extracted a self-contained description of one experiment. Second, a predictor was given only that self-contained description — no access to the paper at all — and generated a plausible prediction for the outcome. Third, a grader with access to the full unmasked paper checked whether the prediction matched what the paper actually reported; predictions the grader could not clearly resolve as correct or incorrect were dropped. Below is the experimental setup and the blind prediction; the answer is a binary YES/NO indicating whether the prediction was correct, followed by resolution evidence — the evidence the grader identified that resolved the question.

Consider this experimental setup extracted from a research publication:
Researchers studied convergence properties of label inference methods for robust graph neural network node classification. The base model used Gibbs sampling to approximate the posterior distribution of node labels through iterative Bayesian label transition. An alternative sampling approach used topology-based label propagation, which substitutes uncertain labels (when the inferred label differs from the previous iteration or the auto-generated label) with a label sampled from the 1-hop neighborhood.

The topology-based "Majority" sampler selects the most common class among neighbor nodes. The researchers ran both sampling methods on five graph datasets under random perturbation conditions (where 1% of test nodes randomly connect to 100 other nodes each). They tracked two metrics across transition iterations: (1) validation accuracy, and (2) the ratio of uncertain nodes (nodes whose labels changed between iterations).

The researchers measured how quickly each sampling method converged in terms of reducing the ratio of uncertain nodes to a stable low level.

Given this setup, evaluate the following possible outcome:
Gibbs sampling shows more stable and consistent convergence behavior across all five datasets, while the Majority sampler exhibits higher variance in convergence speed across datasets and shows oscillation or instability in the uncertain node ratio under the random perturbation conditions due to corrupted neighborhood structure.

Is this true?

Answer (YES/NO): NO